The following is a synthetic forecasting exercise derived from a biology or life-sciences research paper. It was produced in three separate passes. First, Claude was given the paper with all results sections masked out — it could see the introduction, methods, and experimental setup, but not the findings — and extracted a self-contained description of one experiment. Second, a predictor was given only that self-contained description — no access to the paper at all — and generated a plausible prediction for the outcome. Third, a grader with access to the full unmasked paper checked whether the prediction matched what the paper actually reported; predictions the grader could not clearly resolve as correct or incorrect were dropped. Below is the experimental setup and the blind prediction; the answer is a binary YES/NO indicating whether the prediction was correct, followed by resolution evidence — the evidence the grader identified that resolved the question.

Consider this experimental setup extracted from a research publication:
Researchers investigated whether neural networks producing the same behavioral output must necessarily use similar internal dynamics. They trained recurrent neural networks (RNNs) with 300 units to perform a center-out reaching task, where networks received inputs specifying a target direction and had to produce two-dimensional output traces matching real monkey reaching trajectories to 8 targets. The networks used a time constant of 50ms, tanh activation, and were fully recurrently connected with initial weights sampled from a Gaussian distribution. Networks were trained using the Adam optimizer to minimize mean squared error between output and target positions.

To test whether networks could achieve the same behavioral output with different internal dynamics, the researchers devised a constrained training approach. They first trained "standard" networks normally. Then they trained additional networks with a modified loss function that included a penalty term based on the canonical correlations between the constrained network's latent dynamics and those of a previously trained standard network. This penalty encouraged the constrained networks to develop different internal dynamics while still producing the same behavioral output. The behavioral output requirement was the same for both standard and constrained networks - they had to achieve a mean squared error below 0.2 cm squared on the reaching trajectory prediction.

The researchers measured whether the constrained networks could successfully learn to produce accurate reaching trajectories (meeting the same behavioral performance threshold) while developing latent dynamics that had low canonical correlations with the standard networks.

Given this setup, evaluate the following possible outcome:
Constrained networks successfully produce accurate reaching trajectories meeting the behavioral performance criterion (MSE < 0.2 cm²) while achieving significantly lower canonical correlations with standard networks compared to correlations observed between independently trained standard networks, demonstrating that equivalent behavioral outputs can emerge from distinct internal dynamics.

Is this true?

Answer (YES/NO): YES